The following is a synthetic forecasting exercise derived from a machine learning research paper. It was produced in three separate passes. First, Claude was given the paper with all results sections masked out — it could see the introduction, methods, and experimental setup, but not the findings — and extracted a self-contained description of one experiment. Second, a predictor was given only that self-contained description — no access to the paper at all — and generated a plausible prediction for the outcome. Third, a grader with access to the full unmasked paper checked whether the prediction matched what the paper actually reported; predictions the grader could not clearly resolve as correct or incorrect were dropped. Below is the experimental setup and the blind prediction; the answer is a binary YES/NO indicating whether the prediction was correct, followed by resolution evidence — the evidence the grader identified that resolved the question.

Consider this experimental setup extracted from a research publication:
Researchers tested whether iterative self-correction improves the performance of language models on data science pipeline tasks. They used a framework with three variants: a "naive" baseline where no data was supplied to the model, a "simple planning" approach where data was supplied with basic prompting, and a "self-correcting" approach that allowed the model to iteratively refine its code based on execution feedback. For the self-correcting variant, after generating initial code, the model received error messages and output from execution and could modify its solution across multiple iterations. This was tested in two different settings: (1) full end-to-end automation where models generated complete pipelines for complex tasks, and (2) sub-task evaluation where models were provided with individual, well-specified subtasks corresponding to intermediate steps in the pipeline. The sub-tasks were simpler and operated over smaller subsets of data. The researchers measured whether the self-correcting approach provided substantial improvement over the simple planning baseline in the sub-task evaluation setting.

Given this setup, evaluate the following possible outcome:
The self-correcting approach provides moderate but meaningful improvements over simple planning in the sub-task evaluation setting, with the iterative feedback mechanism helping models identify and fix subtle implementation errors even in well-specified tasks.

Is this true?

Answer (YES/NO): NO